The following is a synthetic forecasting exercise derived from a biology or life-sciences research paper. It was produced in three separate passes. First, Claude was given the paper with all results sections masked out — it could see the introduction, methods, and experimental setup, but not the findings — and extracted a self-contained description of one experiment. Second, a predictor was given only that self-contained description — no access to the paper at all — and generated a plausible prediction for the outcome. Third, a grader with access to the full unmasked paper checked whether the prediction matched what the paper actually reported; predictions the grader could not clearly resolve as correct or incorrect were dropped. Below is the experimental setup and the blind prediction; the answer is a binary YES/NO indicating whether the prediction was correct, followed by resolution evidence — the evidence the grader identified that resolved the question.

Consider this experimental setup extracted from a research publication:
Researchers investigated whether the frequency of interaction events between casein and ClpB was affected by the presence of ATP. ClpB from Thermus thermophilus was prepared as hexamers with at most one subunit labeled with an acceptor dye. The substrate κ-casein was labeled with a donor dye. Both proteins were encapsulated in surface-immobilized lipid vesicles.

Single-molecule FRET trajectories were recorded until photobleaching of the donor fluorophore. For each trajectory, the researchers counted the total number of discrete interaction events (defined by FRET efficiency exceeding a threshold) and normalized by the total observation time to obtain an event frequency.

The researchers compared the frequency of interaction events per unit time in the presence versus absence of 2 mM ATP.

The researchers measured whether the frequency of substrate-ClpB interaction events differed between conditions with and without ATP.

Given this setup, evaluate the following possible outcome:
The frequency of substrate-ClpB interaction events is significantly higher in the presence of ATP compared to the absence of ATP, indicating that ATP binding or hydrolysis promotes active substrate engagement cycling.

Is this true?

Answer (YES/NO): YES